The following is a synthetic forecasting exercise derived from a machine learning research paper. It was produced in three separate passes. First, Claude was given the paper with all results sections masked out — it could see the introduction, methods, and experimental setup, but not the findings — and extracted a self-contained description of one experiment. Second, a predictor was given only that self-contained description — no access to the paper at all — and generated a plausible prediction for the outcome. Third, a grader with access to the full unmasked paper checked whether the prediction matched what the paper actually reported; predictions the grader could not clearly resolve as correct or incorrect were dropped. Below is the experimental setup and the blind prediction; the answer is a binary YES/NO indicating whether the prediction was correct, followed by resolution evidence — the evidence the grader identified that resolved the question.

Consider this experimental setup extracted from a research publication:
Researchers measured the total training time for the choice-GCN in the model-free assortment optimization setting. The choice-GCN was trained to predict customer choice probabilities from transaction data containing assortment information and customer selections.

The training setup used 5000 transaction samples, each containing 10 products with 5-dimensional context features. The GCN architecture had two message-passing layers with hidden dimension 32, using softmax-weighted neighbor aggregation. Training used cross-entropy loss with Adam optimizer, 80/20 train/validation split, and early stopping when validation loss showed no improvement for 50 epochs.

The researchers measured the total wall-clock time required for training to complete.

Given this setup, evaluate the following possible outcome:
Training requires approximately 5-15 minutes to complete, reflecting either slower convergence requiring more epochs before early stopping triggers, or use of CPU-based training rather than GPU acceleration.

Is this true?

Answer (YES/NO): YES